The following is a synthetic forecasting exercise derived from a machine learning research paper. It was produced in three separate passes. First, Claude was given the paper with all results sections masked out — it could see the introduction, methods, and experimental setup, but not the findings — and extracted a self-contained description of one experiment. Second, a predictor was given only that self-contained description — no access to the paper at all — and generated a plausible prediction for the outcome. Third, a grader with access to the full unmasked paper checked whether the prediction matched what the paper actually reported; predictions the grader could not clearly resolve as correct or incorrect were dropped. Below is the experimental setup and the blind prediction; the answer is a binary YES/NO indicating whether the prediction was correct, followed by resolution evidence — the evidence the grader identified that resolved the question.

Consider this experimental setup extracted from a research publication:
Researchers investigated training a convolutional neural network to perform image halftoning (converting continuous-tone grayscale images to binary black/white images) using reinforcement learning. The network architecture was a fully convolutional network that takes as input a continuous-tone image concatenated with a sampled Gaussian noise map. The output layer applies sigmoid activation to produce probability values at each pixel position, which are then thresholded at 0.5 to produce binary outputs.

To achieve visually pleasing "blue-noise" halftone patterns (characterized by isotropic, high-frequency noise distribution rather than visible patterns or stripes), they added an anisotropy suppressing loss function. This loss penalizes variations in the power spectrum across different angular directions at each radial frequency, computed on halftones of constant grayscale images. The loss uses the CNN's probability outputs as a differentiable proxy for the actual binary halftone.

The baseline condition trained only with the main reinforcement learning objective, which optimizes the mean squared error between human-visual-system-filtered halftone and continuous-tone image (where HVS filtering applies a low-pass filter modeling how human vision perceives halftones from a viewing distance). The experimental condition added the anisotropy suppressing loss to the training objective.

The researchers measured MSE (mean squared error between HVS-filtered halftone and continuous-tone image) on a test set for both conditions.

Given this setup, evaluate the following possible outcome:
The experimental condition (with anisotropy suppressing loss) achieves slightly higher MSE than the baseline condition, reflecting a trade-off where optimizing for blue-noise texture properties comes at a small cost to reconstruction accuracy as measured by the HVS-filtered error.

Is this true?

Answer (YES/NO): YES